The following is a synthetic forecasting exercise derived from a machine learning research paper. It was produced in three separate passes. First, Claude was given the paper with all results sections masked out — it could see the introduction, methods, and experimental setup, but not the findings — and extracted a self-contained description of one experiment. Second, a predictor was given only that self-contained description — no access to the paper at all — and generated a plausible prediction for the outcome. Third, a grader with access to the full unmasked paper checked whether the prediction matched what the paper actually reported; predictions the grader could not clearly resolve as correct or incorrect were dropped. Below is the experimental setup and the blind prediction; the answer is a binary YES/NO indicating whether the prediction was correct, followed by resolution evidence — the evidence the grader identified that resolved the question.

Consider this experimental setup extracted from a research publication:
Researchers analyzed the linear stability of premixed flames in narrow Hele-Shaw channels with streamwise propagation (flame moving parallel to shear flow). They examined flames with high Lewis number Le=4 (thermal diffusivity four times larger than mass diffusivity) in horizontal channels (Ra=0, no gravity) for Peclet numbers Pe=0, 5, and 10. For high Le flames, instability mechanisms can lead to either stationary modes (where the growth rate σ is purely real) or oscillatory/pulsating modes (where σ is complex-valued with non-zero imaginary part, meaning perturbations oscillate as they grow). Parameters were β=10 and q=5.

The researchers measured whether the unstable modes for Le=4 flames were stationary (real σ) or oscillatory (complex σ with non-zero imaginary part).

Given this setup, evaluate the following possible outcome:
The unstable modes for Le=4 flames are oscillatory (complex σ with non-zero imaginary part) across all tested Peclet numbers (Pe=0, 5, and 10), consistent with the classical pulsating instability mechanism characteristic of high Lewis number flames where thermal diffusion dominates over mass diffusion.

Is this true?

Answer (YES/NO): NO